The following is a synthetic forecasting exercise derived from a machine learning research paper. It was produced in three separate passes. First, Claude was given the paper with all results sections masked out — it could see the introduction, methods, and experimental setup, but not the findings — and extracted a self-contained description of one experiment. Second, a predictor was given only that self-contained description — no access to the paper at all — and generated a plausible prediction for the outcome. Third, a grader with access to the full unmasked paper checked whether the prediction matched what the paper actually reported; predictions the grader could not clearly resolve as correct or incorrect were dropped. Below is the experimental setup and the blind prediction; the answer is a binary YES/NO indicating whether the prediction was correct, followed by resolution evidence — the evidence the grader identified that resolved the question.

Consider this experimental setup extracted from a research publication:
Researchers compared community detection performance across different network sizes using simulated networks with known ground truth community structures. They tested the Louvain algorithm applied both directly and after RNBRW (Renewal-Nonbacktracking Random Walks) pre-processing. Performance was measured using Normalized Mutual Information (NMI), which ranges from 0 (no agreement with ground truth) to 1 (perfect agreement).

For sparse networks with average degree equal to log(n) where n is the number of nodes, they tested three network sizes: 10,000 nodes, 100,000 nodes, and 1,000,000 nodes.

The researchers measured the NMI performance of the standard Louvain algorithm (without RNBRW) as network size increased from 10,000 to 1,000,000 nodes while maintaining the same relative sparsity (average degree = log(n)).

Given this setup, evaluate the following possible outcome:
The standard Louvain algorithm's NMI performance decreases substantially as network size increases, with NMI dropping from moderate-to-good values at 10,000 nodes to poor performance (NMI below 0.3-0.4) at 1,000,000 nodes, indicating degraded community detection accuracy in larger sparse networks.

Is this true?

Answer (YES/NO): YES